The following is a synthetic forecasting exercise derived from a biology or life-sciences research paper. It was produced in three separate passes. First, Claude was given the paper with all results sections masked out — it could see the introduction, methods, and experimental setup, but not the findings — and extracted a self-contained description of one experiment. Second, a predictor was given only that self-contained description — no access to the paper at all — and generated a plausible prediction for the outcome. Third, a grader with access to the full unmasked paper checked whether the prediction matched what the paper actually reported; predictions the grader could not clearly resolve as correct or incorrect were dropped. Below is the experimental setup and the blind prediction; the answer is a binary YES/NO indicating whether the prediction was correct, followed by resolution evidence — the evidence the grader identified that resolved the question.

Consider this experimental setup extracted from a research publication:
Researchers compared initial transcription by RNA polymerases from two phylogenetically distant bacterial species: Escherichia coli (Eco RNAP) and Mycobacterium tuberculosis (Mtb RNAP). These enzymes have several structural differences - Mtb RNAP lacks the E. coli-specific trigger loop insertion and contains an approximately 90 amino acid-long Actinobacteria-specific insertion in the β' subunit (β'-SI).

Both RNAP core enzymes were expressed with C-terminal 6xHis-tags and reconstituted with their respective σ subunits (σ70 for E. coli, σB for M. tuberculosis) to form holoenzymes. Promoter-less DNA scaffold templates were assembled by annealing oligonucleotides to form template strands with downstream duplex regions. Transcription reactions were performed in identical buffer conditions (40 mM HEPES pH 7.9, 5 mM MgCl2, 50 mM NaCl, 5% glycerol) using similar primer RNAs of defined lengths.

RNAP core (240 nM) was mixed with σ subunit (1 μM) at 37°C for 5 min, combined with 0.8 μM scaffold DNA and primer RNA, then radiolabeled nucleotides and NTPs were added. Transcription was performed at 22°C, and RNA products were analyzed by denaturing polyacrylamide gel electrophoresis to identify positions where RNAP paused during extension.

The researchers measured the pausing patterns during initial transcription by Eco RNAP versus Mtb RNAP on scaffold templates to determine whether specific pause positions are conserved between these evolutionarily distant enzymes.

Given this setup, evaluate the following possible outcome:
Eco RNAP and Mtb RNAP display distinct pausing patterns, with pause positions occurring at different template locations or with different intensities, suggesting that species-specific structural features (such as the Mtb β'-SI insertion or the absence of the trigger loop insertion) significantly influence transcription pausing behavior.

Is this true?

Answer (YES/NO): NO